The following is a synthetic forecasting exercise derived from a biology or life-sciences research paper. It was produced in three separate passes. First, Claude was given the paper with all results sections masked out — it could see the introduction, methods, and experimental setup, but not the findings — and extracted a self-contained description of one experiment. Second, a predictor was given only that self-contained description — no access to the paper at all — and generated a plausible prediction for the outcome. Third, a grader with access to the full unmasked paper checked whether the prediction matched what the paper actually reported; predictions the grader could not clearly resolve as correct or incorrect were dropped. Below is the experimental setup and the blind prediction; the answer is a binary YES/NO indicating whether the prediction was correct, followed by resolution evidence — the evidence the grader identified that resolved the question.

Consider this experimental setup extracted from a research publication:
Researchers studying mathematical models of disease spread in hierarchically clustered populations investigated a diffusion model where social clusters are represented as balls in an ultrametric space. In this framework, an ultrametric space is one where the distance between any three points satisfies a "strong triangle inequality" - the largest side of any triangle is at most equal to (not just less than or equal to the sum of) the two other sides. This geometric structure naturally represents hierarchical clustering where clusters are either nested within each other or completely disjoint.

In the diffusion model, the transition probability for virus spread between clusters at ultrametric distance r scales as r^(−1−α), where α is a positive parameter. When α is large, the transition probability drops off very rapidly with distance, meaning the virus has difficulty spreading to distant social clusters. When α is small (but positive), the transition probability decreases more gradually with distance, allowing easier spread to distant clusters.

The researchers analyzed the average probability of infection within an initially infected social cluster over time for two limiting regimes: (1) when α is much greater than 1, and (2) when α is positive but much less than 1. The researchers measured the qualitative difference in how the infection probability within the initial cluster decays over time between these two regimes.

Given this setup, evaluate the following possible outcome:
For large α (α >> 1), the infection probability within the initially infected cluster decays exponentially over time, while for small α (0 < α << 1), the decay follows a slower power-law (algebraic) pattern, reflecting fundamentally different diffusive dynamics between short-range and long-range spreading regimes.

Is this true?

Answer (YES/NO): NO